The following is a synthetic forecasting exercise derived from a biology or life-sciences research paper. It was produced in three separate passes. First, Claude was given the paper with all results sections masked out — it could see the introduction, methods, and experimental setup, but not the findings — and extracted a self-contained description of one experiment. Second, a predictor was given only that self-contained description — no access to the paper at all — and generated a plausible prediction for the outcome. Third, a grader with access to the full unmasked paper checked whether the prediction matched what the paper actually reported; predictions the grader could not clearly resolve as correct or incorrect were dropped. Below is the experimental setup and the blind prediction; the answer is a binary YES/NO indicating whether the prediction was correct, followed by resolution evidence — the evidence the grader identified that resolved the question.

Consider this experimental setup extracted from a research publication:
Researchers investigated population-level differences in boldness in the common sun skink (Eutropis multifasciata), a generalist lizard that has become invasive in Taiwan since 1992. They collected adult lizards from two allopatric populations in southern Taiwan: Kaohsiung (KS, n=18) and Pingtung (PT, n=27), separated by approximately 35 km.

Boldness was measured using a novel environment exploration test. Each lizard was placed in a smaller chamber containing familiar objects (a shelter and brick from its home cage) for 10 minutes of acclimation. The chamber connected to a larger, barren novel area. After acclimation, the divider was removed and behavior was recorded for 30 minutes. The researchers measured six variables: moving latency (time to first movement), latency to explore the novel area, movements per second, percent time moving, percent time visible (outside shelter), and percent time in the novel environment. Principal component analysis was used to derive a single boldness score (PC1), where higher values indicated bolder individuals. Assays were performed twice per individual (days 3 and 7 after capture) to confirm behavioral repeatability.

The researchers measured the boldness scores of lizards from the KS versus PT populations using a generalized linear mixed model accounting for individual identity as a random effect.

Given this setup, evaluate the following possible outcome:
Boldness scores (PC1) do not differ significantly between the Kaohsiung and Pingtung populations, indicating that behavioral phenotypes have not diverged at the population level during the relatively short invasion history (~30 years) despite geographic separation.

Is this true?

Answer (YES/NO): NO